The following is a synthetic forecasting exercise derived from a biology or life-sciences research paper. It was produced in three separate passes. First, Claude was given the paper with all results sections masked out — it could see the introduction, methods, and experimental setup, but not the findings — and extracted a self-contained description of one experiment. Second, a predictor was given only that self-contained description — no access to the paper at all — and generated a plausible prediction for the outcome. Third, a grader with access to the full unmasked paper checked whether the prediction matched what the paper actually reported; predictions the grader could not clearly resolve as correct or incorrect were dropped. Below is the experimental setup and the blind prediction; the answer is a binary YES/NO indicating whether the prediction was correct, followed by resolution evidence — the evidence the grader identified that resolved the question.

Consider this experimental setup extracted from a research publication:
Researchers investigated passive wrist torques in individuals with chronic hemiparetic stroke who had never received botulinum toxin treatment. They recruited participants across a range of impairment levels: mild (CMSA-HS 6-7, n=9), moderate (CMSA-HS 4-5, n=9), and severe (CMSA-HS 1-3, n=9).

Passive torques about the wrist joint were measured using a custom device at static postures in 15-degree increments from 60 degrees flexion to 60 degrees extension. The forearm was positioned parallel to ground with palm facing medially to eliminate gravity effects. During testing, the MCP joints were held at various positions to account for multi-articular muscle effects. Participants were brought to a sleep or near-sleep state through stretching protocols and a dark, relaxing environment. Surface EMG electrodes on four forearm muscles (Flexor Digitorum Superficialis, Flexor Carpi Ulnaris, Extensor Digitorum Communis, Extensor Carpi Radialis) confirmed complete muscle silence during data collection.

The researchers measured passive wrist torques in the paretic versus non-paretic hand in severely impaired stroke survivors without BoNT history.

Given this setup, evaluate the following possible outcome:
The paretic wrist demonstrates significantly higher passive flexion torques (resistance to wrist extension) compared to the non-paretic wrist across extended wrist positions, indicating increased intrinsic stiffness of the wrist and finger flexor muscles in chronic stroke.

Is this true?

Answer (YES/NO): NO